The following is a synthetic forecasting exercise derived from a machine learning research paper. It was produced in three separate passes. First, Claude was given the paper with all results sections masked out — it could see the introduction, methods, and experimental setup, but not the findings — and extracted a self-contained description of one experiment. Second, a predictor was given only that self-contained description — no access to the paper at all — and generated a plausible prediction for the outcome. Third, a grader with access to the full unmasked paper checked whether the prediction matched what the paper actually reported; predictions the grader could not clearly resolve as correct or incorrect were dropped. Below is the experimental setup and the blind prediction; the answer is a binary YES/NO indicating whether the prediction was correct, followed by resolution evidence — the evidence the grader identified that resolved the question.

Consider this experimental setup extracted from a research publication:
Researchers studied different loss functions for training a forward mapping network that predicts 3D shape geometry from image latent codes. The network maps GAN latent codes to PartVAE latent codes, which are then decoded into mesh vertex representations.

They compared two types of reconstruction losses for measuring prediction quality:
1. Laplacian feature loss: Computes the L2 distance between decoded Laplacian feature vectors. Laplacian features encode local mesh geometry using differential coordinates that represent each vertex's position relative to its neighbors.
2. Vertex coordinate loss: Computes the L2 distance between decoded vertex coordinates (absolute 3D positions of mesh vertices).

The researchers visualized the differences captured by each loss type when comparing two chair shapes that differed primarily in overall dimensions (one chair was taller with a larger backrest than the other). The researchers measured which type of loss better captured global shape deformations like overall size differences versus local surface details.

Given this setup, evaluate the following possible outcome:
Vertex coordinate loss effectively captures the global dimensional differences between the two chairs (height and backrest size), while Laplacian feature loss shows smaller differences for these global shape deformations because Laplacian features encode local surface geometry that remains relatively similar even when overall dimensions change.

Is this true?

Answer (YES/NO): YES